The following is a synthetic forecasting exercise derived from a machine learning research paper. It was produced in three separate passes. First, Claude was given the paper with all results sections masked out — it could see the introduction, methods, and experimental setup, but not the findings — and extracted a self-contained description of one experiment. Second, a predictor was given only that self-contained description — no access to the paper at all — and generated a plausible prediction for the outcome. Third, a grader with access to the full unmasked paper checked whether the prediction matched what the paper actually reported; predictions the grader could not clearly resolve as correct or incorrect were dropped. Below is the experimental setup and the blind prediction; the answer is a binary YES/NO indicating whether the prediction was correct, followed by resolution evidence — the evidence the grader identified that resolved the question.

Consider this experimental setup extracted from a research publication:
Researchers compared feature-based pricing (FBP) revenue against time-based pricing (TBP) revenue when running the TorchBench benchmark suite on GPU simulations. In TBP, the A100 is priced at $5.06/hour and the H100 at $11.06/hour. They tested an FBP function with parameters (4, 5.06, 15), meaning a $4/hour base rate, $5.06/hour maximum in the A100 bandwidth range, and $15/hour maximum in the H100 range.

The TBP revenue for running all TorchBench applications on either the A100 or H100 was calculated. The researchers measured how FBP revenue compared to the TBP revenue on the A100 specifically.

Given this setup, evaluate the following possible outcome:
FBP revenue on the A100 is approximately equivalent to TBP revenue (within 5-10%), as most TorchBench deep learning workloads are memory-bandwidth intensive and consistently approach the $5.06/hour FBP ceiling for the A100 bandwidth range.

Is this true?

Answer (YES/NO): NO